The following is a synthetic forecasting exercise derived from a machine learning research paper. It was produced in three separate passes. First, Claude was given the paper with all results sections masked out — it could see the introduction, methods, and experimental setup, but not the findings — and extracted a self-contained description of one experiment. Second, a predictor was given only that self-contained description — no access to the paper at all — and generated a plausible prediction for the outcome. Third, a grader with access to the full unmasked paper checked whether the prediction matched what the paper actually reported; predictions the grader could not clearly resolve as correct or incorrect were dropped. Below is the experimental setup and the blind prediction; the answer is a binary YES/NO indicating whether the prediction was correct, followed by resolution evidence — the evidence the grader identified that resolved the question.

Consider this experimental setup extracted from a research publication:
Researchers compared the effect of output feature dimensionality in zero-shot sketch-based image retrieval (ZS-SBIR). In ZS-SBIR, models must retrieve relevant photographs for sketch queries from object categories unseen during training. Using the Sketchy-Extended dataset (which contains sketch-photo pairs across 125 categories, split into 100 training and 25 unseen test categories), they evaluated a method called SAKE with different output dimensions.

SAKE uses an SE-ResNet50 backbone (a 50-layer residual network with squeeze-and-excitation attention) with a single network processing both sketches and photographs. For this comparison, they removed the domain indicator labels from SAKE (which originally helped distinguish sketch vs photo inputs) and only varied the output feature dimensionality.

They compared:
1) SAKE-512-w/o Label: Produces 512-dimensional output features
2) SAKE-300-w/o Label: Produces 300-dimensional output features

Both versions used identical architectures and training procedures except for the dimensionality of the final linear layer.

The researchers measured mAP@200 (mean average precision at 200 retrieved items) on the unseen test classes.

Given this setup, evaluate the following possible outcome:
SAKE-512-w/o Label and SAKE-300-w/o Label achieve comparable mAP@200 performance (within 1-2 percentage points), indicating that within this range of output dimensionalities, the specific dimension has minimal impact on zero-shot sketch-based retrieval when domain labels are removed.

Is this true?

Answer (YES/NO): NO